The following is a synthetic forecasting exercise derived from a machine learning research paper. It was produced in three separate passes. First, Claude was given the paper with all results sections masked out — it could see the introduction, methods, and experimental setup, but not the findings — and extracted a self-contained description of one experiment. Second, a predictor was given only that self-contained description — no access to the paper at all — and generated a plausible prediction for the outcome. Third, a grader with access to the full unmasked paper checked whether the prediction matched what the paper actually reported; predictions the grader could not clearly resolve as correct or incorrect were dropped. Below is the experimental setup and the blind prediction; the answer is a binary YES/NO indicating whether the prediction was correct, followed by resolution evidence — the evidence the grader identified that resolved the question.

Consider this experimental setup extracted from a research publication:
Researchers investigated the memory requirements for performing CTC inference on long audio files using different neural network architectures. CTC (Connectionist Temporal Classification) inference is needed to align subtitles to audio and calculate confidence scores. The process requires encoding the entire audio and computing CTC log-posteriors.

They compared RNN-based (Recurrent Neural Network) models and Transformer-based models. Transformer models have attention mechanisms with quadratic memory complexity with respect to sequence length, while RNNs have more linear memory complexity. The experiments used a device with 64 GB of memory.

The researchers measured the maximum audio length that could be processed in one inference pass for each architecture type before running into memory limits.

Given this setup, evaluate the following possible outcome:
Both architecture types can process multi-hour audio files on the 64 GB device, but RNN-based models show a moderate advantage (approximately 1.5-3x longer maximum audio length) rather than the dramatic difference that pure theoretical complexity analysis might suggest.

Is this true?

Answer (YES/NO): NO